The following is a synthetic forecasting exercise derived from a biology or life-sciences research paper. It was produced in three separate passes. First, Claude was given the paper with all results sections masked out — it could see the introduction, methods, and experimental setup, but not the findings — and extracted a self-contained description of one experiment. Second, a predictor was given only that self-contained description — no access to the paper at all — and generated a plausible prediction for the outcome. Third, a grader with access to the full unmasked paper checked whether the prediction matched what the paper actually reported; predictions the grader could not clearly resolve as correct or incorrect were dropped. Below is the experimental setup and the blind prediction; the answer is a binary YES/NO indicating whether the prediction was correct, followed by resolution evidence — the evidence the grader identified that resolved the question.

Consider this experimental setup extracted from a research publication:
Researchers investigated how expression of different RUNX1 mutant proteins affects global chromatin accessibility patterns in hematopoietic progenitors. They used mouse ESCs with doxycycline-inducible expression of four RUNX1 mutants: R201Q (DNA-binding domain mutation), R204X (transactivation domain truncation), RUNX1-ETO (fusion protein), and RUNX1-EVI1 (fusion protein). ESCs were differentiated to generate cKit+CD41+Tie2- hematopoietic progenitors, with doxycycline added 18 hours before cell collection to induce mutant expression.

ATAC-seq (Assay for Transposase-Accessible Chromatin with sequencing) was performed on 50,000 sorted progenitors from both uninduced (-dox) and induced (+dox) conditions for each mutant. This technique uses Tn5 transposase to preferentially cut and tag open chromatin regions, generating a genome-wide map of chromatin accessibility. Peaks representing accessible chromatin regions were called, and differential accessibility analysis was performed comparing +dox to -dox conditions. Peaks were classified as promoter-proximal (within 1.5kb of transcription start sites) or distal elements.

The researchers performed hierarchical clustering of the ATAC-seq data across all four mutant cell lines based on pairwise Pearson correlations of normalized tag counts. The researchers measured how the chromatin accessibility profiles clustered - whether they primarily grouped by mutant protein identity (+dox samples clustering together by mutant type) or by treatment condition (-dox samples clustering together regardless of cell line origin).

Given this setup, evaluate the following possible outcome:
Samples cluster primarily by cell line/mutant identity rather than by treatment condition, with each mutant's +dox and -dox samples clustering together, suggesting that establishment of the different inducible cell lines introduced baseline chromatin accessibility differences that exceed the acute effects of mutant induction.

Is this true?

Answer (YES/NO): NO